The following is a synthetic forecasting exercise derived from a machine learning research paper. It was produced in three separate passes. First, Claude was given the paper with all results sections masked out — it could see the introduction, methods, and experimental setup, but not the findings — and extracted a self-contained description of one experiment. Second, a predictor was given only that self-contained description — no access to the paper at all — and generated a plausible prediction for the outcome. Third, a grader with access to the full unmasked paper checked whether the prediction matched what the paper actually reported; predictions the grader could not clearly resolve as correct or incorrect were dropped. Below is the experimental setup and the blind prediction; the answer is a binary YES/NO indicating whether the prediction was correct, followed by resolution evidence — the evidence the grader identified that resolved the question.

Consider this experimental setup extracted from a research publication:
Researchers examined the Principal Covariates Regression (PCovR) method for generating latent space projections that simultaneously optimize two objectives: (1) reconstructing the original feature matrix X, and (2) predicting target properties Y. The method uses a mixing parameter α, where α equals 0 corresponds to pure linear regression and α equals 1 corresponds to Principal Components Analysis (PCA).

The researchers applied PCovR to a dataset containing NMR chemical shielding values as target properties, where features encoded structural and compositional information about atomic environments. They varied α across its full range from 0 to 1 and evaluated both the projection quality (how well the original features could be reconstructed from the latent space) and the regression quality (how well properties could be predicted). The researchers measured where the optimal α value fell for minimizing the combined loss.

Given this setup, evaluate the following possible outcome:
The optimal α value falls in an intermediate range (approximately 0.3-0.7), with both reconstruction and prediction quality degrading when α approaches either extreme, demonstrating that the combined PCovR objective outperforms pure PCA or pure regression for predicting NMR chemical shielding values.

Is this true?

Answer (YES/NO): YES